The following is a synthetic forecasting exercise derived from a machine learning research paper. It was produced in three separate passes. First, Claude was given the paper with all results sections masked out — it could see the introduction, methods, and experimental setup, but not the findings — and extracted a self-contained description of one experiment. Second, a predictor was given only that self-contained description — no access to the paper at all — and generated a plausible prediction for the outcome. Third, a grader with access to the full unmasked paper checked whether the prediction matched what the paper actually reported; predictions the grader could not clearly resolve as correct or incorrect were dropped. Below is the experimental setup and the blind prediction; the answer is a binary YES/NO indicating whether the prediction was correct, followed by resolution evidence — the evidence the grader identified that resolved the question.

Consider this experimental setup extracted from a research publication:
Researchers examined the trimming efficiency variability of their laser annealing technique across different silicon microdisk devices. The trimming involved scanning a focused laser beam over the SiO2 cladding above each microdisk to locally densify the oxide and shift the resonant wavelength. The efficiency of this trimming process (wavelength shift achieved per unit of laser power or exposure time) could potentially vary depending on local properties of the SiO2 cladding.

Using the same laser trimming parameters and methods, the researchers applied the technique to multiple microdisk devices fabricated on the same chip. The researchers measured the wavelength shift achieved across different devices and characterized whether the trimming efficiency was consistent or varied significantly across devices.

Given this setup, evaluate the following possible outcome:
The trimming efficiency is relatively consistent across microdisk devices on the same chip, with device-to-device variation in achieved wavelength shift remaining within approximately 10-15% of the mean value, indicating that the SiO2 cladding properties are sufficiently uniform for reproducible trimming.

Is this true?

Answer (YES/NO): NO